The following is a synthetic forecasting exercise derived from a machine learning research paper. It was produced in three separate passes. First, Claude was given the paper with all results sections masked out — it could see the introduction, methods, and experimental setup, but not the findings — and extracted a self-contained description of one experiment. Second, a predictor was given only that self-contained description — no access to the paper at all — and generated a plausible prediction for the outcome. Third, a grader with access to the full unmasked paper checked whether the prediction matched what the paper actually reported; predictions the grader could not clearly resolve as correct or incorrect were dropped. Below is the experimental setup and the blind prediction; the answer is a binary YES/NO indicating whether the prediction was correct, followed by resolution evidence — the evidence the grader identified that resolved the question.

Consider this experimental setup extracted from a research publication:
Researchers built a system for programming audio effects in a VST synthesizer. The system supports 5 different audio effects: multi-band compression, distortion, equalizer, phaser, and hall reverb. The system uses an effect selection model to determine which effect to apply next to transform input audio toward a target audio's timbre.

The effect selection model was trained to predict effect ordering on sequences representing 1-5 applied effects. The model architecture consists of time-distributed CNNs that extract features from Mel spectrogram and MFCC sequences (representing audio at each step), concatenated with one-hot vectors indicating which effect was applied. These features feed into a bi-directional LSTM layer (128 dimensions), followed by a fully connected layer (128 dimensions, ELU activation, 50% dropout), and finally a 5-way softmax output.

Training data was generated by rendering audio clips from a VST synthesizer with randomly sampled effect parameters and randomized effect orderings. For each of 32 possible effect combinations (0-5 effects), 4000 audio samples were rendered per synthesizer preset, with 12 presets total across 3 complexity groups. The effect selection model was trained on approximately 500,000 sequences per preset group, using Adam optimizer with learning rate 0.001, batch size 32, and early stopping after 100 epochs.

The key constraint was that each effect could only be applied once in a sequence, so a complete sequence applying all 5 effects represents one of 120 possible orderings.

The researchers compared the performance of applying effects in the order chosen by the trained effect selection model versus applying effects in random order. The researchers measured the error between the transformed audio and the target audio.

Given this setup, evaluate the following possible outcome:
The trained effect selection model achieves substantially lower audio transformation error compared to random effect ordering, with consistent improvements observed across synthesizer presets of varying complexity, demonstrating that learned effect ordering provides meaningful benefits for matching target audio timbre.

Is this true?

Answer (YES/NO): YES